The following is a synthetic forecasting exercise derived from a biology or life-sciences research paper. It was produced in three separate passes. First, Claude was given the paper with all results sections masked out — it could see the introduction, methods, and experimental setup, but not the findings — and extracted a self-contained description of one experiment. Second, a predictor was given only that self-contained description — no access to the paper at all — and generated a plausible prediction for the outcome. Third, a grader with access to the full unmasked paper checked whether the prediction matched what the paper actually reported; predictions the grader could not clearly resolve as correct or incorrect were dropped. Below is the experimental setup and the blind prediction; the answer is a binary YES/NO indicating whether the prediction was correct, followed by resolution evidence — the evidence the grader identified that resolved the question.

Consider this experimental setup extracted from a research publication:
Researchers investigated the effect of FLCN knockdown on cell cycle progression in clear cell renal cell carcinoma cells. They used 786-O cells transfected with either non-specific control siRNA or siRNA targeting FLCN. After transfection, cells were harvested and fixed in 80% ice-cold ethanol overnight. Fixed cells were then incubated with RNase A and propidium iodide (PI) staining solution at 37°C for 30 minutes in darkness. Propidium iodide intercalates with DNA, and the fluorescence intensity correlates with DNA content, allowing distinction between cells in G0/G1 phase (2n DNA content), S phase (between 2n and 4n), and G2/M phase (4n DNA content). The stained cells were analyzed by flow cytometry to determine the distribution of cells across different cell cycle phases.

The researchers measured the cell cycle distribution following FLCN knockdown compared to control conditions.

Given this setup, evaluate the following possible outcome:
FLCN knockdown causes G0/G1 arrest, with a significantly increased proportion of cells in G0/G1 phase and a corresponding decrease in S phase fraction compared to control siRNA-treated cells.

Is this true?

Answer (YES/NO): NO